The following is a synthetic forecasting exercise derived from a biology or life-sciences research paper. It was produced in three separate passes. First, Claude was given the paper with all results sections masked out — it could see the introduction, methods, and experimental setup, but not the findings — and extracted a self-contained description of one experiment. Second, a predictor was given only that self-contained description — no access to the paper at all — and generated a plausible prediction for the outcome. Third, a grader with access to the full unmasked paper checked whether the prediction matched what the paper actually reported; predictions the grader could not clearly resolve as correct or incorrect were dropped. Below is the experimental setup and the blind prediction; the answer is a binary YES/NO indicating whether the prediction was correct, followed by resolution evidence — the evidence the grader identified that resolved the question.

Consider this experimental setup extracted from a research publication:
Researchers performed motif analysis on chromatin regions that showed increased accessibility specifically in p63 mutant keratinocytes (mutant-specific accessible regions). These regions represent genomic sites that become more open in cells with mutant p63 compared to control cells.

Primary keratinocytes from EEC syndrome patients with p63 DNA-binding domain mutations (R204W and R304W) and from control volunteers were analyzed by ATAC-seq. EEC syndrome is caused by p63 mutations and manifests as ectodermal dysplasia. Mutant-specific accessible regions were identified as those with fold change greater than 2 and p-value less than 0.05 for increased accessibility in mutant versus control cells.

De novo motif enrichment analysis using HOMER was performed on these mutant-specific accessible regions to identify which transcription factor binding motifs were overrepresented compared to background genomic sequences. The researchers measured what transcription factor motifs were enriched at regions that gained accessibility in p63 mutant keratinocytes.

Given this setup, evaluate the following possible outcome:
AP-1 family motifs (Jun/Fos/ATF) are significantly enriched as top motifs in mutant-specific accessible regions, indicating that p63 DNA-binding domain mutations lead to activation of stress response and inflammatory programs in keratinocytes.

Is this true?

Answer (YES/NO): NO